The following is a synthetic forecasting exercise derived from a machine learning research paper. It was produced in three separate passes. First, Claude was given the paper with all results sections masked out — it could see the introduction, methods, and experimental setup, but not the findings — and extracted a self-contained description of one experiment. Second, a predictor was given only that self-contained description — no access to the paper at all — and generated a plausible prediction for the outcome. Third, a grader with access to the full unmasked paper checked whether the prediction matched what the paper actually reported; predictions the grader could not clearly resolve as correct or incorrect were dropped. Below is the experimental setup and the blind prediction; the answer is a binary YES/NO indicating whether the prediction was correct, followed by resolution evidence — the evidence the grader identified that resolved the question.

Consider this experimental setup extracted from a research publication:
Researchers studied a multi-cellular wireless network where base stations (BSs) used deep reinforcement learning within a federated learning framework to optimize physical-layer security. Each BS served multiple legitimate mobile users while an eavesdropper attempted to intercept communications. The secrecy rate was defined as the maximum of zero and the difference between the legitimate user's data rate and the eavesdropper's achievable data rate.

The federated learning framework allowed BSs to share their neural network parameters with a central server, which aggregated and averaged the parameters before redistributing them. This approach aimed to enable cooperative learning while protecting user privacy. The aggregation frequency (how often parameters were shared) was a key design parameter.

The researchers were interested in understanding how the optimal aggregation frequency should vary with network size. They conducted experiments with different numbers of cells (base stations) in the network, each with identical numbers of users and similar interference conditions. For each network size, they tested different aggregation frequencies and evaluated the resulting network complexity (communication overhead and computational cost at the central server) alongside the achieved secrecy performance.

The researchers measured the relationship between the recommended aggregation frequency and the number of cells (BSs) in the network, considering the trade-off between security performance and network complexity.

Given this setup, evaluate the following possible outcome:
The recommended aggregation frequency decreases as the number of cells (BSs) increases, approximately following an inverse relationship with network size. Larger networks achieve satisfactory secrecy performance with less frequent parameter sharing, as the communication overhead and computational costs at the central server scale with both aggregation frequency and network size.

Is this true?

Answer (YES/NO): NO